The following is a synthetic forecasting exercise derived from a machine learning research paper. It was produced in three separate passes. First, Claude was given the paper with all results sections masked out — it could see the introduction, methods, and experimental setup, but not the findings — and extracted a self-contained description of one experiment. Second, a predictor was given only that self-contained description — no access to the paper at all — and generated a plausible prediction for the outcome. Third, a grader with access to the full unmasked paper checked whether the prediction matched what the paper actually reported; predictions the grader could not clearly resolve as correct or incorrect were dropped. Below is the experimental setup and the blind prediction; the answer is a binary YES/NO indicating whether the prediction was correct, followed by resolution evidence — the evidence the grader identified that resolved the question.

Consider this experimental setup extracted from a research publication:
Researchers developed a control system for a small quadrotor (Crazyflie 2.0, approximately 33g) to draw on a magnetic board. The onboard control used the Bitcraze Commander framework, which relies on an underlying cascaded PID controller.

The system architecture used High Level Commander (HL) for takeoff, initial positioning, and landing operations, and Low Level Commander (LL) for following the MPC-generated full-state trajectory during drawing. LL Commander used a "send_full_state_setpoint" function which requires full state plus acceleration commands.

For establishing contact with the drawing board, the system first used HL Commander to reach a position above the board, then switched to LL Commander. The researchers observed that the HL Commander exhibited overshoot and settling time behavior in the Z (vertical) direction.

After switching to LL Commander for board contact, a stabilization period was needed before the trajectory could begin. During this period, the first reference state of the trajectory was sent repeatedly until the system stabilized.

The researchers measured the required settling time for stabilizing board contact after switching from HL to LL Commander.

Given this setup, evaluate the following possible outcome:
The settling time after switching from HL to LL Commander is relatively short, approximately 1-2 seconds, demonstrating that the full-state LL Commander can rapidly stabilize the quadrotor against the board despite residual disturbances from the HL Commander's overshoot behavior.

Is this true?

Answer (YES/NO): YES